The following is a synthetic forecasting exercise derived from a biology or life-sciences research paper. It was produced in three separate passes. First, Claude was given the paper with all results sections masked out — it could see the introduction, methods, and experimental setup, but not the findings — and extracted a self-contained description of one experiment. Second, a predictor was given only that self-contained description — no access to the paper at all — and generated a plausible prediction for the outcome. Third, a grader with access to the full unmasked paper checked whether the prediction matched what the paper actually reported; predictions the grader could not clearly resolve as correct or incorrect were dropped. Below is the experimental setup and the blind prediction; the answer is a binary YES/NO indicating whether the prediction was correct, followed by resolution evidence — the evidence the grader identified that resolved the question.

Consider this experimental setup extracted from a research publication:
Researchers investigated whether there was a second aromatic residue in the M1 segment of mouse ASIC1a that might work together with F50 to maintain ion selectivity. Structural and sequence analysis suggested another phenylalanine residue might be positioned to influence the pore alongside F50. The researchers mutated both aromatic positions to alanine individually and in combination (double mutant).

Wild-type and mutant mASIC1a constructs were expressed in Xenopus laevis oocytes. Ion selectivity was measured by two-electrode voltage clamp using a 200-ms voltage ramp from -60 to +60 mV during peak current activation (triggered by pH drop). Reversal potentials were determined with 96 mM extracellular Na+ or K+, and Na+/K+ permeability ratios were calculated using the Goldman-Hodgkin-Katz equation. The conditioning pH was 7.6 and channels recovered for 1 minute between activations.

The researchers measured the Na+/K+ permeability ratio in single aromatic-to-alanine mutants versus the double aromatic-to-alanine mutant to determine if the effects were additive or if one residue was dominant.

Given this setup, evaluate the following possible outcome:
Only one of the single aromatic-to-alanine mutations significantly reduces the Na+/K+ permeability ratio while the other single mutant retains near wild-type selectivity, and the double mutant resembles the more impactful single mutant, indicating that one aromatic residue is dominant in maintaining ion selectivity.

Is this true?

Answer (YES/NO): NO